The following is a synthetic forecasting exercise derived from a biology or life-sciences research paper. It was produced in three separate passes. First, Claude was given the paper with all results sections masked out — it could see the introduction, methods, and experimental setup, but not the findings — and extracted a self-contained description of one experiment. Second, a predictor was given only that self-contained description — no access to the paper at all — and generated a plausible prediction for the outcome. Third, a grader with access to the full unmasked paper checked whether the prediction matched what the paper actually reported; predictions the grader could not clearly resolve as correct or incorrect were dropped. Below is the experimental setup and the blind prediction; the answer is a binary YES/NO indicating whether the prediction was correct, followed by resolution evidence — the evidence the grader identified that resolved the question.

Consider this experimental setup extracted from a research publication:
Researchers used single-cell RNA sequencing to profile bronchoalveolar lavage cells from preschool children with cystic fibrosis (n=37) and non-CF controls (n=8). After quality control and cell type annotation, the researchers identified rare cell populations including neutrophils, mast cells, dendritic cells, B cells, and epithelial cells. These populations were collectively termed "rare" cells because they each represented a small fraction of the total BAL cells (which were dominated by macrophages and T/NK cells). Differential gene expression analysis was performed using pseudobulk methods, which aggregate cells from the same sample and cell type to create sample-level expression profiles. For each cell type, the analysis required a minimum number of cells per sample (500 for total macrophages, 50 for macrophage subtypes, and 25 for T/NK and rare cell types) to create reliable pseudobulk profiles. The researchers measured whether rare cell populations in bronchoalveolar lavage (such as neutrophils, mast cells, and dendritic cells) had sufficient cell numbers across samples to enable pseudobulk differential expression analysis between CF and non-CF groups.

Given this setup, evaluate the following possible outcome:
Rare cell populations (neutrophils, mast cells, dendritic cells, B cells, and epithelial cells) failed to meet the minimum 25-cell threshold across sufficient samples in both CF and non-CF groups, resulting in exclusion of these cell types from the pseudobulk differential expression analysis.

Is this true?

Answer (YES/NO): NO